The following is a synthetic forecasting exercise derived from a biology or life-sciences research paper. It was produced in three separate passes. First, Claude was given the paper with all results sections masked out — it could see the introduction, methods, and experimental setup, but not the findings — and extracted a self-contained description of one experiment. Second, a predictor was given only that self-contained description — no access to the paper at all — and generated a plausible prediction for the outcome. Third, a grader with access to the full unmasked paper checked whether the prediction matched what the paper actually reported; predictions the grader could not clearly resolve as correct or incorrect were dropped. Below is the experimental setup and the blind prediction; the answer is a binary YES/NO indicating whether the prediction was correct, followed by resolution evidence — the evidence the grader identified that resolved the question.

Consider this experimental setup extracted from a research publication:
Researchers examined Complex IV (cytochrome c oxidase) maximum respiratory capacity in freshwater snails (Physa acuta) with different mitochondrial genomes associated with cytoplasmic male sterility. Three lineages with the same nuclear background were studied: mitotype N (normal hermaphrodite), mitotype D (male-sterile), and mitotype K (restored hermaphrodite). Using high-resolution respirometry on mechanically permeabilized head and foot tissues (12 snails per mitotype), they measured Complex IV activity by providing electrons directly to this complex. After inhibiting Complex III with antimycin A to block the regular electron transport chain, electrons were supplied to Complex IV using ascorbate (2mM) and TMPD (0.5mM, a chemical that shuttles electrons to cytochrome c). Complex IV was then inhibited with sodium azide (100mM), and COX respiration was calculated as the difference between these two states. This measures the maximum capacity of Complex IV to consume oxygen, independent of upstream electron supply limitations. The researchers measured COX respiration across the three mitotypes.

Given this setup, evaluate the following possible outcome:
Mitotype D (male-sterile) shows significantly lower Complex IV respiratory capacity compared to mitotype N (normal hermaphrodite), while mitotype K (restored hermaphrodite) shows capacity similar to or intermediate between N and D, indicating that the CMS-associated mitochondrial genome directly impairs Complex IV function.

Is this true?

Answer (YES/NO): NO